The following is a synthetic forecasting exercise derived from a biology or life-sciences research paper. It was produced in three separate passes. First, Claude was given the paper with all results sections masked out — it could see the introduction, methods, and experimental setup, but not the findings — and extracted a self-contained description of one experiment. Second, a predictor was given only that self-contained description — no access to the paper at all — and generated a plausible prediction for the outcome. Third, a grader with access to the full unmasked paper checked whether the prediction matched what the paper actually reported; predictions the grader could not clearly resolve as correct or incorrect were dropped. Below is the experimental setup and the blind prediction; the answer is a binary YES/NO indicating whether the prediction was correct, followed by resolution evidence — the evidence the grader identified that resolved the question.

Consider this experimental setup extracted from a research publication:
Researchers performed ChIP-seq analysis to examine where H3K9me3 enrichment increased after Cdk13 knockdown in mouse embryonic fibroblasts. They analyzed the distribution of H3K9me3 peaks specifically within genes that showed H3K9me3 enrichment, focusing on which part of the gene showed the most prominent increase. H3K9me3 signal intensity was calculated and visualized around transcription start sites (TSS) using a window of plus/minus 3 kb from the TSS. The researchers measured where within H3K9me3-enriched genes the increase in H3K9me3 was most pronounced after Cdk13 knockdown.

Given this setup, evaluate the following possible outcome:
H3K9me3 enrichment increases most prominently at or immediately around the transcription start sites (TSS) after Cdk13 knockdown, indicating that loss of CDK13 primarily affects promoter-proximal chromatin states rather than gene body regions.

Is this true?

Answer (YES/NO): YES